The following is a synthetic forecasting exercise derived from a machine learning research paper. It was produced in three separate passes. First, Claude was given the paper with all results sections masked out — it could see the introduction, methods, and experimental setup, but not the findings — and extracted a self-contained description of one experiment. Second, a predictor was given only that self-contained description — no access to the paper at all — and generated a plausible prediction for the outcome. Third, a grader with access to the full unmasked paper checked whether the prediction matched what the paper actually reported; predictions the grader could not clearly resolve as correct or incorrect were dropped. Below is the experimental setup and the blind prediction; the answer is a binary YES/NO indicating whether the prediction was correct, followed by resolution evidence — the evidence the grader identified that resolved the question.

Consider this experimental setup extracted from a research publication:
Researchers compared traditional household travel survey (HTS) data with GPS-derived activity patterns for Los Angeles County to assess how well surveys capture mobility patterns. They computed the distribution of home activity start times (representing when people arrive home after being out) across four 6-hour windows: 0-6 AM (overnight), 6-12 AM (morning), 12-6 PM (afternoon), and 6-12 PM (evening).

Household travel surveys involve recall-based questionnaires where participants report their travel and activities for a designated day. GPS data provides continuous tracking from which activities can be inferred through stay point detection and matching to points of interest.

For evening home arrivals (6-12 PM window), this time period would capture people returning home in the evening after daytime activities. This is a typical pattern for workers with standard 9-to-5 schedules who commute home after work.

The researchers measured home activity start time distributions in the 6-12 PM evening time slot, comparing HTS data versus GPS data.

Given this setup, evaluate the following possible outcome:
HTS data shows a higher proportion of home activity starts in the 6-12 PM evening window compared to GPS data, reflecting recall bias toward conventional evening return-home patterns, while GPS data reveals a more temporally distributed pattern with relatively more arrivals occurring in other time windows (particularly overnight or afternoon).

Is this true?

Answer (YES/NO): YES